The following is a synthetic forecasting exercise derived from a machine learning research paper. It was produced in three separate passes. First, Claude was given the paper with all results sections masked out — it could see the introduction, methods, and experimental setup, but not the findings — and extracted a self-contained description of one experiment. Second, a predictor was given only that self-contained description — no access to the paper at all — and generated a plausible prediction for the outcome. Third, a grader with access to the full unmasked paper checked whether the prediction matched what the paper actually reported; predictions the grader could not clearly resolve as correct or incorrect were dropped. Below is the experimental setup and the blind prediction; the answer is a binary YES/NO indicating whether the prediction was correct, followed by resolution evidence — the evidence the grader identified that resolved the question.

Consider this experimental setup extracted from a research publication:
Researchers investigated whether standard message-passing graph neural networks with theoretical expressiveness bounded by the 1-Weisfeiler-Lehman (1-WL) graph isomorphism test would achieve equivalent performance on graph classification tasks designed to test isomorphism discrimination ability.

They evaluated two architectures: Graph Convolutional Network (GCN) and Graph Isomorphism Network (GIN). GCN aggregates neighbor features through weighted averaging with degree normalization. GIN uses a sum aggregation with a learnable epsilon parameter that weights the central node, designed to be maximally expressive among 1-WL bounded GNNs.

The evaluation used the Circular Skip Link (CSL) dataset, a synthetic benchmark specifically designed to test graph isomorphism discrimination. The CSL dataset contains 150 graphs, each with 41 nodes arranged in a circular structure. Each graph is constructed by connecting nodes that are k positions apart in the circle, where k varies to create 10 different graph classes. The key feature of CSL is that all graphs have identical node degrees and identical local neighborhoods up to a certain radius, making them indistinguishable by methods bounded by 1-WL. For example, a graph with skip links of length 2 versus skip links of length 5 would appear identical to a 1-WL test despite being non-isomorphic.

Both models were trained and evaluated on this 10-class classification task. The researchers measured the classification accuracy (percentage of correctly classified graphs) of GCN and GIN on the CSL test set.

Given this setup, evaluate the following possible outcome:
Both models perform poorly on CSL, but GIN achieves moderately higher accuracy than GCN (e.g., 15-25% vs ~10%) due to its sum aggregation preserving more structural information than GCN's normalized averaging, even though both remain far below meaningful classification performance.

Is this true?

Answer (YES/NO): NO